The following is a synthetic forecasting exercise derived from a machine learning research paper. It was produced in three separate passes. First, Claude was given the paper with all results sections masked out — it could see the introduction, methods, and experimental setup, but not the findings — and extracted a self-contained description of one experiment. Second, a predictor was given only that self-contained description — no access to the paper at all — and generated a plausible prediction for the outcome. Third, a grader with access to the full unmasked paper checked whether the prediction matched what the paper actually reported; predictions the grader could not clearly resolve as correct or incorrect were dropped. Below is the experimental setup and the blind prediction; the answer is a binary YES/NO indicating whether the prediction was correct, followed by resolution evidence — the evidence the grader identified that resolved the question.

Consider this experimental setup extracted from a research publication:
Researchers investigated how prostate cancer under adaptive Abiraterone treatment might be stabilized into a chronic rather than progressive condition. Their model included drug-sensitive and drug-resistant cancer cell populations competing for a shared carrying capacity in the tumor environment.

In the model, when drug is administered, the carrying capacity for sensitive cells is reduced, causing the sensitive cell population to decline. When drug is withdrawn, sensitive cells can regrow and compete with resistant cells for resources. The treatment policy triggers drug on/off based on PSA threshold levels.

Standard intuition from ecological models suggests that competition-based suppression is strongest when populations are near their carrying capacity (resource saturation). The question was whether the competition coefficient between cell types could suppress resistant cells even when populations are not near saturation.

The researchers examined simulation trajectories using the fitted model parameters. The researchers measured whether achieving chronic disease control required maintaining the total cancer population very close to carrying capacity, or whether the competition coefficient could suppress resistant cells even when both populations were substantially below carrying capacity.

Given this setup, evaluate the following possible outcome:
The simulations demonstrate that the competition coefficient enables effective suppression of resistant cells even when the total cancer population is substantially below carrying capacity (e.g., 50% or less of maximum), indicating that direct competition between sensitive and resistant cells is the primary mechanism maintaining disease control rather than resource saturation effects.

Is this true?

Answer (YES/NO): YES